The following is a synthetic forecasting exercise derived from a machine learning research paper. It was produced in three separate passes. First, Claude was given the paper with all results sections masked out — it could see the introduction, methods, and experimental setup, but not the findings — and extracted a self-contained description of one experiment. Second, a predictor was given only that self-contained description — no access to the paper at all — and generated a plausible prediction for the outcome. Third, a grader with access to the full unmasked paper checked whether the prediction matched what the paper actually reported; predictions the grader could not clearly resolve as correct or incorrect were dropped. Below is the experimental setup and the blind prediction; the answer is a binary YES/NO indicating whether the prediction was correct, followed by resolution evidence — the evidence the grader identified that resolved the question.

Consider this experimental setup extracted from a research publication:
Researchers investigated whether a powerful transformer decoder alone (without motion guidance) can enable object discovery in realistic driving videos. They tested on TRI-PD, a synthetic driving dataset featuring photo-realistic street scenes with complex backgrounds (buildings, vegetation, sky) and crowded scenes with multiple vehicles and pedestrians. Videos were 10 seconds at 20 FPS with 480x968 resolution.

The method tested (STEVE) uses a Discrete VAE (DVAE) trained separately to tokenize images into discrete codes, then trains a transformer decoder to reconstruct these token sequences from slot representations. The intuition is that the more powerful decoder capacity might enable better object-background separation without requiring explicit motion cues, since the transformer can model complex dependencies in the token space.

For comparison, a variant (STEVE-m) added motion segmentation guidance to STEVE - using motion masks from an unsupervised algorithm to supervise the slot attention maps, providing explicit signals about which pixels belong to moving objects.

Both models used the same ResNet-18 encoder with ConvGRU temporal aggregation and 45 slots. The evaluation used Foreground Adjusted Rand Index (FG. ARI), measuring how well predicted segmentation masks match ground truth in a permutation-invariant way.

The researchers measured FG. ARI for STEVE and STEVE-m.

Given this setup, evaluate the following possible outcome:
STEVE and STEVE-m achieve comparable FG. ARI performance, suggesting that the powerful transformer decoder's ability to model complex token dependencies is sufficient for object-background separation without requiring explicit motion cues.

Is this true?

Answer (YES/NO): NO